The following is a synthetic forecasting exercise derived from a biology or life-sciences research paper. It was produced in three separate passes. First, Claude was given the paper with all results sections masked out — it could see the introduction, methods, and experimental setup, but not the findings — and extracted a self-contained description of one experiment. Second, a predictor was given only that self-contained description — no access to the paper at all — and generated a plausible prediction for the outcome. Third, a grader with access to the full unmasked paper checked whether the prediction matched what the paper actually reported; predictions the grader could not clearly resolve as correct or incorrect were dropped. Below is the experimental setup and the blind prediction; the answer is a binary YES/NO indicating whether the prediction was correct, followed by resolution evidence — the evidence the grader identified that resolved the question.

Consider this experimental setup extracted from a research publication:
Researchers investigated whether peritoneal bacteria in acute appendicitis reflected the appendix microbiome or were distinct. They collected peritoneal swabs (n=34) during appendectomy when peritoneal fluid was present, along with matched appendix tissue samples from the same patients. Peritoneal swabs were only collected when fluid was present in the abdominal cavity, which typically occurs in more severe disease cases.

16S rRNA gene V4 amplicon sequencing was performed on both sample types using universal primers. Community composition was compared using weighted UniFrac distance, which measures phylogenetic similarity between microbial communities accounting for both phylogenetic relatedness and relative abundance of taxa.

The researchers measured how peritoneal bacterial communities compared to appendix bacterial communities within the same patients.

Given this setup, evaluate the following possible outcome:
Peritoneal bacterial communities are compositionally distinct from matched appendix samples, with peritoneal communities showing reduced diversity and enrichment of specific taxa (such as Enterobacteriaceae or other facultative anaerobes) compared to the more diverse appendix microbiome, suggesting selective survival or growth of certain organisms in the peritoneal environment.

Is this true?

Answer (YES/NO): NO